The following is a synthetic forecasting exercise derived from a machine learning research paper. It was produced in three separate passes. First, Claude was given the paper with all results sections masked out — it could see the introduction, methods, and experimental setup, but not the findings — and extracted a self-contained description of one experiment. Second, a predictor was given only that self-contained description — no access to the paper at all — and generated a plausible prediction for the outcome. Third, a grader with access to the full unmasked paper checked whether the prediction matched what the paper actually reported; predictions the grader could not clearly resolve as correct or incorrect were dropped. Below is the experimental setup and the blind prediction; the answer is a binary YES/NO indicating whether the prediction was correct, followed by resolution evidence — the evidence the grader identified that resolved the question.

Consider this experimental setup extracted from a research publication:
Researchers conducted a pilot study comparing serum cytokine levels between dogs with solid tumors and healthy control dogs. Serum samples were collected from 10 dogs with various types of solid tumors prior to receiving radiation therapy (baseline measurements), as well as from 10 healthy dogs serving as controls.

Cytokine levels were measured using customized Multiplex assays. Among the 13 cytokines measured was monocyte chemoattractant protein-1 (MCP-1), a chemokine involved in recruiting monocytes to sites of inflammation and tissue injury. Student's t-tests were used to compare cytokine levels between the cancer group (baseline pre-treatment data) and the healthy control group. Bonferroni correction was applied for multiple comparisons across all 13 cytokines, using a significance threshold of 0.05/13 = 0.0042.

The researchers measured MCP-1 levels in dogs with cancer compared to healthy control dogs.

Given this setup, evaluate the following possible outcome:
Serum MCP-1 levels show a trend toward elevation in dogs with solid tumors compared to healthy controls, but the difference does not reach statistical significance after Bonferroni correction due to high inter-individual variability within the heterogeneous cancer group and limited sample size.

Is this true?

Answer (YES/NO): NO